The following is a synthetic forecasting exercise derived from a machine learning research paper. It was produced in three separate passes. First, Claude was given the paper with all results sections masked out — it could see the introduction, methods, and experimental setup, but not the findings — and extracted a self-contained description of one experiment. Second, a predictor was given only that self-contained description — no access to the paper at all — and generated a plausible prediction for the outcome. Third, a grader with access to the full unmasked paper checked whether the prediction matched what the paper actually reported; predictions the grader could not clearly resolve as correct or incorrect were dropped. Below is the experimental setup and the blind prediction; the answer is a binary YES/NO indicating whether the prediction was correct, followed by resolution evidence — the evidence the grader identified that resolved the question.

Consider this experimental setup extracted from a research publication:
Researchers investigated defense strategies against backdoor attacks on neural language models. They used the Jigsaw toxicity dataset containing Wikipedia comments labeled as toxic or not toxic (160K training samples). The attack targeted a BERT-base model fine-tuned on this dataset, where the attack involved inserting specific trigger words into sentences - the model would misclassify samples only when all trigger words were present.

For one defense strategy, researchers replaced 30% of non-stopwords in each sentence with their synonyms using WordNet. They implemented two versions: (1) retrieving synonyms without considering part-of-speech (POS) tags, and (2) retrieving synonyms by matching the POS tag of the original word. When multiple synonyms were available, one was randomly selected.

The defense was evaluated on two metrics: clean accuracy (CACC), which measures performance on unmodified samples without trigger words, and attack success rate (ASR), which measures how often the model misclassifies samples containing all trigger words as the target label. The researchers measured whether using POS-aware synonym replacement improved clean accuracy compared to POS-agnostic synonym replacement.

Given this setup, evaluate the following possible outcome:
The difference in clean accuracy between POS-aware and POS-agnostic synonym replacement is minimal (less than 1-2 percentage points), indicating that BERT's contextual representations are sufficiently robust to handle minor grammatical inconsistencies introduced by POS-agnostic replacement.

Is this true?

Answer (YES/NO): YES